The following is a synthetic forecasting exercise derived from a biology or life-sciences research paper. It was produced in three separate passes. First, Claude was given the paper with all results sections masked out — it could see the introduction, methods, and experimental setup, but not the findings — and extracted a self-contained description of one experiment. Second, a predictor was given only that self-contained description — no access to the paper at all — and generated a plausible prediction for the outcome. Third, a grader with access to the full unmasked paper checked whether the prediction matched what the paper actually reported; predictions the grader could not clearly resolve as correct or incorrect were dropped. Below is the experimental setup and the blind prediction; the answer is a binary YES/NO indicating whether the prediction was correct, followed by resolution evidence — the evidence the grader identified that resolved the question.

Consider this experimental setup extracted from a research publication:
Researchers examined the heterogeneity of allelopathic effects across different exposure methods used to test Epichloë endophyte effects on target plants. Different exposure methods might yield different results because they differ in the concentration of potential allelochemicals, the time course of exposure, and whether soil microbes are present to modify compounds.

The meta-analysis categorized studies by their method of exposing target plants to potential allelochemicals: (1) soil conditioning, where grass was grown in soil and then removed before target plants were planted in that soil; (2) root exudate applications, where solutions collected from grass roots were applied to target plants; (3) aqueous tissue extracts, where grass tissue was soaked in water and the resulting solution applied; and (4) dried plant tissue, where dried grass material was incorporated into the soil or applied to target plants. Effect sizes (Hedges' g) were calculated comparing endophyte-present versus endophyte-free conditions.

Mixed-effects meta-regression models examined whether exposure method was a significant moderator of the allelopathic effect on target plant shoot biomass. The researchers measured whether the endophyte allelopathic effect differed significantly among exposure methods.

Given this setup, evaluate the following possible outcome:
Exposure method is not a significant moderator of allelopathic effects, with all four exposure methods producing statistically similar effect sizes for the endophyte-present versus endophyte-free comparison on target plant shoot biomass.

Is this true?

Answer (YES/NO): YES